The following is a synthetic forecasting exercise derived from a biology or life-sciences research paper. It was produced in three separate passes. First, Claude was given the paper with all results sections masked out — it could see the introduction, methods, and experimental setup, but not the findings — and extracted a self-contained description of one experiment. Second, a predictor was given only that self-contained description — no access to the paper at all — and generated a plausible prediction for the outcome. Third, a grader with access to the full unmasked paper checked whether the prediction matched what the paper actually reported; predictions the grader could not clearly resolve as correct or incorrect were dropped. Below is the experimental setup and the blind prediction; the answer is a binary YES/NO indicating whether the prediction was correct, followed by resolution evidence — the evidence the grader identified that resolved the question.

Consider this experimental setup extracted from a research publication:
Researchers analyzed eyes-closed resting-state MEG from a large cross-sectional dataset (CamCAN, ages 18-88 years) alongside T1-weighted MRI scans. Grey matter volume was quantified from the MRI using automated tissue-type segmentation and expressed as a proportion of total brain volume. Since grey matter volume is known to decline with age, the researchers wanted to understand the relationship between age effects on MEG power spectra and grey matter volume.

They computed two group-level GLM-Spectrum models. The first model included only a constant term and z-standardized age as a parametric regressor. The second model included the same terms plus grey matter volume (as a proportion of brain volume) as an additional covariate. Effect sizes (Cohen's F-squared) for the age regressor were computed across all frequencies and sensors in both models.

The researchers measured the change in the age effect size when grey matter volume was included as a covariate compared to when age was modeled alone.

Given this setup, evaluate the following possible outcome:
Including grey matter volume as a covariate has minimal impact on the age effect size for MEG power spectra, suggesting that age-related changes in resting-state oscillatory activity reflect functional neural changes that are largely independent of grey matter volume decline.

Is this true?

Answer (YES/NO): NO